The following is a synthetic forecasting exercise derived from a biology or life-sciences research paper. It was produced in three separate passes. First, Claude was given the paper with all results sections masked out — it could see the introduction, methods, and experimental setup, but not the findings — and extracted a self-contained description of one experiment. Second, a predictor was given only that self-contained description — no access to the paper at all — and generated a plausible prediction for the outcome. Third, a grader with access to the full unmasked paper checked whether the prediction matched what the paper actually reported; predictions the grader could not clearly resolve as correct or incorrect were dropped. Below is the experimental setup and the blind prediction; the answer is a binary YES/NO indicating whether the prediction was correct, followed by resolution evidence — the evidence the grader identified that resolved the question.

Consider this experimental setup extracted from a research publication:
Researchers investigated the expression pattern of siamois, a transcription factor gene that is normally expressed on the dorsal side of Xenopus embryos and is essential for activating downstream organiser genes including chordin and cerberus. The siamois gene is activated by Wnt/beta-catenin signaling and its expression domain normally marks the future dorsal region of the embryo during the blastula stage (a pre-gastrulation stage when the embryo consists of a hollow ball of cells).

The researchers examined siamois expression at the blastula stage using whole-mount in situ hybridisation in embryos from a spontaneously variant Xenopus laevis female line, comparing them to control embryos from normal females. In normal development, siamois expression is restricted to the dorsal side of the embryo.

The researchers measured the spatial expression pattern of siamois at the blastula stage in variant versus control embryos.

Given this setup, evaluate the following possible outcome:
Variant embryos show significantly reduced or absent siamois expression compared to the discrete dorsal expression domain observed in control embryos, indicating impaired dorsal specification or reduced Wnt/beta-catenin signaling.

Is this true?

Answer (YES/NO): NO